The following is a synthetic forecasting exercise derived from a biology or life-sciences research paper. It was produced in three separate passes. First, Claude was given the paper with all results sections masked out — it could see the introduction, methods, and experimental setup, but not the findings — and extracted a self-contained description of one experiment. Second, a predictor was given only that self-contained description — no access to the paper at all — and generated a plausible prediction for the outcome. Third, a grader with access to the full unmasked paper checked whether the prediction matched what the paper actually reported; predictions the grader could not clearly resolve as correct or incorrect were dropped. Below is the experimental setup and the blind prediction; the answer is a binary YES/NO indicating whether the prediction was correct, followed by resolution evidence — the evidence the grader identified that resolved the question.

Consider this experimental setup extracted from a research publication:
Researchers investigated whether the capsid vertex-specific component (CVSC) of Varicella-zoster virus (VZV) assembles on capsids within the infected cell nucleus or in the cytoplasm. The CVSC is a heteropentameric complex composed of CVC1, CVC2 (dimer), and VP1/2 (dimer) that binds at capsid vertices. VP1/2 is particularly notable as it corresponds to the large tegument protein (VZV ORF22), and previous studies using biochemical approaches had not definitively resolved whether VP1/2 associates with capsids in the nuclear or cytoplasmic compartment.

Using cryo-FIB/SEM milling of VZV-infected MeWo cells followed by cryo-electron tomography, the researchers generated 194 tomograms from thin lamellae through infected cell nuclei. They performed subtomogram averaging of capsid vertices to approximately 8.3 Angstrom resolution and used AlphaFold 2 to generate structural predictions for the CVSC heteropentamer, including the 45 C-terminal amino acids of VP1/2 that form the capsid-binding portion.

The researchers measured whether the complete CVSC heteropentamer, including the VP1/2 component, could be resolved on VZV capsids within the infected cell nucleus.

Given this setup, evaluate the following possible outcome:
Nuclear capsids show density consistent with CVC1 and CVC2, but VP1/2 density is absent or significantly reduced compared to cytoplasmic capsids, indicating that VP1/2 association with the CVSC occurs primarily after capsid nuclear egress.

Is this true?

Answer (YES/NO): NO